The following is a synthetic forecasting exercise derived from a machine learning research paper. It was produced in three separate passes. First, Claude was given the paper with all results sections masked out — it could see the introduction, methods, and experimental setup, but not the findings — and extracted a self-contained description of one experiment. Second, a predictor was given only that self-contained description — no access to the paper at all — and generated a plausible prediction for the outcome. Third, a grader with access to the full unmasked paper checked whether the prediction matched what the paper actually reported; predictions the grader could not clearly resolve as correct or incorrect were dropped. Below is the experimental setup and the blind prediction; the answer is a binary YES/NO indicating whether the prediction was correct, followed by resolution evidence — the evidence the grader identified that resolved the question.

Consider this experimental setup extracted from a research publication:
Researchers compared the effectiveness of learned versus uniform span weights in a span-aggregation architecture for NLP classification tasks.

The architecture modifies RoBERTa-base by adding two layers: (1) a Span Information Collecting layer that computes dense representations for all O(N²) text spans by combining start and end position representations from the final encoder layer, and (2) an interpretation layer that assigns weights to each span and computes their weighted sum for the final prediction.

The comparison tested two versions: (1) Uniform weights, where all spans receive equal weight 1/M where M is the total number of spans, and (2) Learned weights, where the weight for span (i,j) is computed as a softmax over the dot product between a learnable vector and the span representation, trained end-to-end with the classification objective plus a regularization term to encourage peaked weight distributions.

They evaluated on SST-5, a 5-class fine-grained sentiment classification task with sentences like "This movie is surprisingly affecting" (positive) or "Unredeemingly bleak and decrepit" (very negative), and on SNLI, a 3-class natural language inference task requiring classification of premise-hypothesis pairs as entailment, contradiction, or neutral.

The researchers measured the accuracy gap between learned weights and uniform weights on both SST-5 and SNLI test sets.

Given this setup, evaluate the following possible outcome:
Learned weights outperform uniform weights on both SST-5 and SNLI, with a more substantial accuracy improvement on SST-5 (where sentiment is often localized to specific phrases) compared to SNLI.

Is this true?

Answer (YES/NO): YES